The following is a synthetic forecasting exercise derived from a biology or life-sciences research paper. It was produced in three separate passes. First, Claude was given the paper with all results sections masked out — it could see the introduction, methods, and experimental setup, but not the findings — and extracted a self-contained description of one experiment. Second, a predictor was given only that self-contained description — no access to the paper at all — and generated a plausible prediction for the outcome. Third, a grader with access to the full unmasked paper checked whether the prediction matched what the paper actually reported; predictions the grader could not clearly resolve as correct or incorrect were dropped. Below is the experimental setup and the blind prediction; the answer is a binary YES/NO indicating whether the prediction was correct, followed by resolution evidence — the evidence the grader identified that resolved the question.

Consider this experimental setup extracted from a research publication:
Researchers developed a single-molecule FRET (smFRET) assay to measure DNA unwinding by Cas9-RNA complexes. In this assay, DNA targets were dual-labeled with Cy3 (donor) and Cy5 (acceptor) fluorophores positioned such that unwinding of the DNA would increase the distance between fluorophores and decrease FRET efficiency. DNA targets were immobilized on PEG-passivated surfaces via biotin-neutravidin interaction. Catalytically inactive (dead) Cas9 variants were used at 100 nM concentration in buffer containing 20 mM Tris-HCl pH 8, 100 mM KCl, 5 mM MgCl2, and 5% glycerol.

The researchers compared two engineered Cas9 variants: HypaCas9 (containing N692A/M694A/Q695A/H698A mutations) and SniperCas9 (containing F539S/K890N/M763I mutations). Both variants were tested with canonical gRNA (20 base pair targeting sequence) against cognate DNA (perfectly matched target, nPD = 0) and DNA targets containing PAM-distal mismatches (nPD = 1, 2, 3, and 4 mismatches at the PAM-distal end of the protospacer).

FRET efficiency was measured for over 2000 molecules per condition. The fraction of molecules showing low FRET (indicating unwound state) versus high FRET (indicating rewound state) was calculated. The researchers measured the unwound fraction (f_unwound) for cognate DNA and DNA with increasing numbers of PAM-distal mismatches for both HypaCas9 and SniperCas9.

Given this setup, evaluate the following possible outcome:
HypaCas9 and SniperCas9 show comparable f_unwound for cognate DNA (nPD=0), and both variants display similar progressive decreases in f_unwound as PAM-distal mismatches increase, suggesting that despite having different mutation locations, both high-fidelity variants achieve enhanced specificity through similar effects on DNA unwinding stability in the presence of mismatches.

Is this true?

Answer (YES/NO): NO